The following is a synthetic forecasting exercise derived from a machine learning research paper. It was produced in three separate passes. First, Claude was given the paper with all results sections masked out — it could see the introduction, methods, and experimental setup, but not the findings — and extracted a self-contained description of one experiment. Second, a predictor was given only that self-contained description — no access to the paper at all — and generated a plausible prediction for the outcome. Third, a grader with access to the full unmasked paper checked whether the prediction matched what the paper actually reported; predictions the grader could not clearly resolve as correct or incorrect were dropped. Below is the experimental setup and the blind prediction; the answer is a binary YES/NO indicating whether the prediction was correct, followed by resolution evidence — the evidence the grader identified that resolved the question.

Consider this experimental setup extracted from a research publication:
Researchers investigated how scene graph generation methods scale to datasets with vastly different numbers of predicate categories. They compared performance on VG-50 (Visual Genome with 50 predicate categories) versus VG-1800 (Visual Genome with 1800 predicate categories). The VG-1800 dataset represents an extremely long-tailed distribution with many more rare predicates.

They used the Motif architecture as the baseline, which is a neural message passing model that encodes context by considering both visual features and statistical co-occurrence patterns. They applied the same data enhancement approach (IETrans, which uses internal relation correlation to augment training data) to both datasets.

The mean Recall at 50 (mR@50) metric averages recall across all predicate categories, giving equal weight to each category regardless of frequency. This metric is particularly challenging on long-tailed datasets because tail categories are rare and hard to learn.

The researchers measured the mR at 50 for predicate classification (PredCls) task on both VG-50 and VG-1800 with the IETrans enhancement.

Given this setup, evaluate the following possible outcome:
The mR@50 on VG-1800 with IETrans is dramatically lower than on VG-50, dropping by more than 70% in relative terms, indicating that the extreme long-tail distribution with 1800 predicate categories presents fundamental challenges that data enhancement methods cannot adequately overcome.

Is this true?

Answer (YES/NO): YES